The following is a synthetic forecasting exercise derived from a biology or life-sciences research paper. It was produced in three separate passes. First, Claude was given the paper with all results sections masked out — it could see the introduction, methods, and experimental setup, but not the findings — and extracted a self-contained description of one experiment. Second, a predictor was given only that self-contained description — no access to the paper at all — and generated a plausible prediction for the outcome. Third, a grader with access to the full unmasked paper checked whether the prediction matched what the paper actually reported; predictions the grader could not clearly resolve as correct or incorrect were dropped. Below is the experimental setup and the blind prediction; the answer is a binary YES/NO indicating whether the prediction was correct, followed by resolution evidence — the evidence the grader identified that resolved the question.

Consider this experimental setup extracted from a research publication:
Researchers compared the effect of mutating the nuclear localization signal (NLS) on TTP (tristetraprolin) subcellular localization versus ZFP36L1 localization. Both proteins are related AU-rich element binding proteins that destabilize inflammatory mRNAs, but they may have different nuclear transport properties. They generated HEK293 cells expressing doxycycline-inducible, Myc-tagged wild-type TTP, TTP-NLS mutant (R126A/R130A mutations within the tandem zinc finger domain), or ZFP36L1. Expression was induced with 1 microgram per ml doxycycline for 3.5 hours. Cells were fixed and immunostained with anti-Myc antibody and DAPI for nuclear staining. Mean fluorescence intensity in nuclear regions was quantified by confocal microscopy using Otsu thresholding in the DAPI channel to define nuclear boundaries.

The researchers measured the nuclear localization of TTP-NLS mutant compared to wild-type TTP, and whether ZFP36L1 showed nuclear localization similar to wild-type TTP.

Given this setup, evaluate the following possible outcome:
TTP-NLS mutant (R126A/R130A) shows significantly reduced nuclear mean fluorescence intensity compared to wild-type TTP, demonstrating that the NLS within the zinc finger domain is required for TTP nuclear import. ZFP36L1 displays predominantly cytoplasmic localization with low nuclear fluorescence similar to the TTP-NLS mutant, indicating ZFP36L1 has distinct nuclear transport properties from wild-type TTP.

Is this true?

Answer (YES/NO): NO